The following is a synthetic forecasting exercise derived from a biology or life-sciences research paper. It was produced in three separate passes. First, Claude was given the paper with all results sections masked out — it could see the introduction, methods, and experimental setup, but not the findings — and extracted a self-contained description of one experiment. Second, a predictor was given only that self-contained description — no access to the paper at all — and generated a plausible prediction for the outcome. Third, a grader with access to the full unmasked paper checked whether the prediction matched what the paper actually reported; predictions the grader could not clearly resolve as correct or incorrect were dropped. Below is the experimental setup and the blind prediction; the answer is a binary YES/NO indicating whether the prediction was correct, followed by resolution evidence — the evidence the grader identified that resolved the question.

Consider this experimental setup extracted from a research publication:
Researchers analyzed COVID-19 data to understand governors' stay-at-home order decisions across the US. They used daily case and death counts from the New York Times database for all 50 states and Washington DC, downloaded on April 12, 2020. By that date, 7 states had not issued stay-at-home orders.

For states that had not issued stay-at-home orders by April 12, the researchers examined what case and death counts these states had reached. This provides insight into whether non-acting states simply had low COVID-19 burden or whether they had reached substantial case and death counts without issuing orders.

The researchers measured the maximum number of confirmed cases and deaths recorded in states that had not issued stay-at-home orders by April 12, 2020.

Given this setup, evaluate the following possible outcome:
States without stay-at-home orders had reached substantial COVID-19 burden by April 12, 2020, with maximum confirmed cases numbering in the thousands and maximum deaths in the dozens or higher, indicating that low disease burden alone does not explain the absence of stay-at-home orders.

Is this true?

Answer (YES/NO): YES